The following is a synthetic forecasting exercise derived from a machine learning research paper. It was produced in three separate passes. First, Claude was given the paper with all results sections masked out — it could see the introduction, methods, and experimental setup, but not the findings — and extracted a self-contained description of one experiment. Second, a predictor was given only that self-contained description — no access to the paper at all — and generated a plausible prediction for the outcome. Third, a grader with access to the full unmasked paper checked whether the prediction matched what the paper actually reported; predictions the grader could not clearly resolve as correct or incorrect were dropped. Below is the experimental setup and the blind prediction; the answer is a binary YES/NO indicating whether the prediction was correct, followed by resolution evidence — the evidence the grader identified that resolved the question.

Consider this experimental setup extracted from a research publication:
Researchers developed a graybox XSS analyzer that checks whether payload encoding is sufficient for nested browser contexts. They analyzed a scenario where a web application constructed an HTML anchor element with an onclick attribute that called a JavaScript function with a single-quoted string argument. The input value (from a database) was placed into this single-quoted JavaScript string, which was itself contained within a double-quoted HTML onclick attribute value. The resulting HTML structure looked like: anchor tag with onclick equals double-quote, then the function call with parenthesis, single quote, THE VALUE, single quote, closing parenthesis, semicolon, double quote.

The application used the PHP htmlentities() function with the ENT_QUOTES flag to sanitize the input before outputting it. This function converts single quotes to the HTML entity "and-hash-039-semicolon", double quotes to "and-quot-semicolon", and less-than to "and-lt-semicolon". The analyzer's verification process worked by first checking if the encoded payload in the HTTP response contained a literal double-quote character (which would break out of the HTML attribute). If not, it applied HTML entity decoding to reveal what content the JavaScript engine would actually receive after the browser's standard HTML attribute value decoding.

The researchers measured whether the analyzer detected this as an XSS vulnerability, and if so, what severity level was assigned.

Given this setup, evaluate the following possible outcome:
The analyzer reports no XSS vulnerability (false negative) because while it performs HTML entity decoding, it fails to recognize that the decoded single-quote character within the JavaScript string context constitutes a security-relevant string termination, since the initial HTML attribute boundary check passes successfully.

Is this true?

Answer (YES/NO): NO